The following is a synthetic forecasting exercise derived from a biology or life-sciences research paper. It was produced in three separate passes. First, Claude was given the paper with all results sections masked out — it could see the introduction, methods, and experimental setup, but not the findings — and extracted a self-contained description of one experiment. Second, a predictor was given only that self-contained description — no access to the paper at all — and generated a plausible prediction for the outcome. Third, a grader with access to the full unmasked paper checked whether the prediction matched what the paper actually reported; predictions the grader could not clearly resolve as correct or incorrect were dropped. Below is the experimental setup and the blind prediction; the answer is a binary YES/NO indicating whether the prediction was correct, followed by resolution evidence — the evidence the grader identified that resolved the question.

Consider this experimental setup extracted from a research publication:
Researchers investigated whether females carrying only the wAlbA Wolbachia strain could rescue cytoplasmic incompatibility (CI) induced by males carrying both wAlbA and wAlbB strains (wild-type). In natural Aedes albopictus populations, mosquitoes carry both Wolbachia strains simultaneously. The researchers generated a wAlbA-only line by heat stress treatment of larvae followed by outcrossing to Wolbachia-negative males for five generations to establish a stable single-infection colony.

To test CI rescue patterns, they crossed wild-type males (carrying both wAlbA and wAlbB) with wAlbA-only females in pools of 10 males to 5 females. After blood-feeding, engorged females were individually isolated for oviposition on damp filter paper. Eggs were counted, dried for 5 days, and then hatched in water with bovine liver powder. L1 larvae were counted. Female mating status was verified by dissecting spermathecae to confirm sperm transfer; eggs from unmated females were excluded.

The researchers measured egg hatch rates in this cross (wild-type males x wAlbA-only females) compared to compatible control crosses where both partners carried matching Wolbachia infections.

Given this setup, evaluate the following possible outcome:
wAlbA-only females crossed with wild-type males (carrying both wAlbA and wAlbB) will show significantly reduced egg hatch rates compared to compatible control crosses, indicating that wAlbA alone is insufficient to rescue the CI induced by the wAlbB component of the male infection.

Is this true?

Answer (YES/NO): YES